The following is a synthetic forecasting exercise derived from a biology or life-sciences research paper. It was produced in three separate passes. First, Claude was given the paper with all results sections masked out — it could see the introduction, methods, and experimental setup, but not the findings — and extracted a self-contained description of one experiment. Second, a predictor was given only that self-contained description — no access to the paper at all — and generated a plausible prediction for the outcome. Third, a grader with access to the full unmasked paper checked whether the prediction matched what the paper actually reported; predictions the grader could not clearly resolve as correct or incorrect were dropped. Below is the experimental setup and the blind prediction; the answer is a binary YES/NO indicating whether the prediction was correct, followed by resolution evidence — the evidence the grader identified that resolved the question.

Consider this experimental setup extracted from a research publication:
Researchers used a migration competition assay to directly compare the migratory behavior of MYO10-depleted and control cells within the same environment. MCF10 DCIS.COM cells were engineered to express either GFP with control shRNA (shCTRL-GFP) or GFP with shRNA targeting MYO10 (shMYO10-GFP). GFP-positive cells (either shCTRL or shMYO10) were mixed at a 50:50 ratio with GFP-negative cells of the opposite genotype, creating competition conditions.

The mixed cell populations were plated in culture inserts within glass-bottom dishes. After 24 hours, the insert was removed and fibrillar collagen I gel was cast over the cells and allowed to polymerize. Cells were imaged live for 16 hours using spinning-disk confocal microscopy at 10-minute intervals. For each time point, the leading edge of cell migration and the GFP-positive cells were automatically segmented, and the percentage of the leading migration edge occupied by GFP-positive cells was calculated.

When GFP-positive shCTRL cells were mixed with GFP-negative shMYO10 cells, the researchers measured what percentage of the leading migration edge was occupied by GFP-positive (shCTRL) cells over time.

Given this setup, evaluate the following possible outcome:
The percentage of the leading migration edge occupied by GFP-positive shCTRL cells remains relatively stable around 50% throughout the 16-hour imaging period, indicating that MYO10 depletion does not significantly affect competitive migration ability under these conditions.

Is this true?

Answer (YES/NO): NO